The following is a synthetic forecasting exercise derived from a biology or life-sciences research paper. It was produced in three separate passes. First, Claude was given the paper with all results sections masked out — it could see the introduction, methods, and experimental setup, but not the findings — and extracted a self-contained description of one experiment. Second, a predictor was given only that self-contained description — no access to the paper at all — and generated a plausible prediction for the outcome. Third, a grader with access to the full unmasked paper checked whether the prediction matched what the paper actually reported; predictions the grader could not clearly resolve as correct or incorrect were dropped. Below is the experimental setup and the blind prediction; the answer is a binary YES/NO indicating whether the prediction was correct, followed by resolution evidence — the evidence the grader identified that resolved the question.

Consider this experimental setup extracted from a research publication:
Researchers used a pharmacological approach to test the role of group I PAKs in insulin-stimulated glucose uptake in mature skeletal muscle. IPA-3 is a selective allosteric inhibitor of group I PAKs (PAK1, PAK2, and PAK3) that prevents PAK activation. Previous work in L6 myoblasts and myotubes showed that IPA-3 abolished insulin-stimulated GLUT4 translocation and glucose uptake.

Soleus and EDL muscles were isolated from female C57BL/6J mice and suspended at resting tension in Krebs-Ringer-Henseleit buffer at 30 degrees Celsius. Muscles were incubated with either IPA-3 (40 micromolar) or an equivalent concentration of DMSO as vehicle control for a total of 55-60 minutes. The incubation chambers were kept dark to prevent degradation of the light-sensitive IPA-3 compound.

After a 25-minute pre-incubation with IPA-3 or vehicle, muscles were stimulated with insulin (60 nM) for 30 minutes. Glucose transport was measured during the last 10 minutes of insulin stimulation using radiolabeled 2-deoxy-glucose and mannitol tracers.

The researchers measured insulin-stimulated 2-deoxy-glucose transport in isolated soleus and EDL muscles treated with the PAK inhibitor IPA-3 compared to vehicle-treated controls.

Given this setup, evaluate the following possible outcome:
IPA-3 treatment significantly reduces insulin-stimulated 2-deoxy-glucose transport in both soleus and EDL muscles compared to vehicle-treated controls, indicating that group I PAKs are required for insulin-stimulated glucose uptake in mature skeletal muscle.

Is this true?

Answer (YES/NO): NO